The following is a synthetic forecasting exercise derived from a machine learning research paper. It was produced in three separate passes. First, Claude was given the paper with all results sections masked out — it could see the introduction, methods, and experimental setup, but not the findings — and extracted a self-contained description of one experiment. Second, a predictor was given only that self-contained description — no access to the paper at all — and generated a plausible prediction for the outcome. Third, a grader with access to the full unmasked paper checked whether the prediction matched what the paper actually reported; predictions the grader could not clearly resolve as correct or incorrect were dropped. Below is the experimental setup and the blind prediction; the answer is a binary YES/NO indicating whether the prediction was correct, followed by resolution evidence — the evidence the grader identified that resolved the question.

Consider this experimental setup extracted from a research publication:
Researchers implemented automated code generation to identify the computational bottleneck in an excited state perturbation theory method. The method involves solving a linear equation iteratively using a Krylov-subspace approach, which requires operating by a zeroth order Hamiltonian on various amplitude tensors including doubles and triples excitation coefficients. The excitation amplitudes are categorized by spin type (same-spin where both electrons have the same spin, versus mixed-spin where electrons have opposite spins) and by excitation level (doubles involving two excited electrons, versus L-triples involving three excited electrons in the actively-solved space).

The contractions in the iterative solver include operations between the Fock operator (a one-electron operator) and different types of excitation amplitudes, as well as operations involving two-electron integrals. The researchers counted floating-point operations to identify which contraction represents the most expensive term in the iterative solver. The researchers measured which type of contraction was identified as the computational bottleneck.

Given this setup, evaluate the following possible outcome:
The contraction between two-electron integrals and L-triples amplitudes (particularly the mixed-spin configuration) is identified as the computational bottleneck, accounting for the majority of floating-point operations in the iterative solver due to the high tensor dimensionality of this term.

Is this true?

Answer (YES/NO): NO